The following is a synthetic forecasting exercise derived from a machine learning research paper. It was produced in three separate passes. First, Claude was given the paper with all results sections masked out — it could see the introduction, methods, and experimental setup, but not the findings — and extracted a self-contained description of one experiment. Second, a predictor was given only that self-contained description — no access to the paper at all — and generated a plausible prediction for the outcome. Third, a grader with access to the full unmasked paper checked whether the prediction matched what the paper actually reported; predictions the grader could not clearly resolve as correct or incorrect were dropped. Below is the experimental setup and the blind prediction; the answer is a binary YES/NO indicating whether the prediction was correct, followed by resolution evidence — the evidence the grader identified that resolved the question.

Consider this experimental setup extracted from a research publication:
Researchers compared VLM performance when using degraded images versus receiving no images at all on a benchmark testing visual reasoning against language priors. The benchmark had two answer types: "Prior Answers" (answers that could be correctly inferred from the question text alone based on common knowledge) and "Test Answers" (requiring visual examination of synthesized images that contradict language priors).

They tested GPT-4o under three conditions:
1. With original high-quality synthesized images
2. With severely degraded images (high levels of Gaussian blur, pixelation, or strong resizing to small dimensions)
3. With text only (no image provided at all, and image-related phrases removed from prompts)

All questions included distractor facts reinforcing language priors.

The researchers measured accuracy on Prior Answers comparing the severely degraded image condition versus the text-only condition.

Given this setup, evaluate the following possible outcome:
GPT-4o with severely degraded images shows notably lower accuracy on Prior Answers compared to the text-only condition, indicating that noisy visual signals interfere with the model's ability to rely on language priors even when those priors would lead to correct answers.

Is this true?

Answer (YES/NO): YES